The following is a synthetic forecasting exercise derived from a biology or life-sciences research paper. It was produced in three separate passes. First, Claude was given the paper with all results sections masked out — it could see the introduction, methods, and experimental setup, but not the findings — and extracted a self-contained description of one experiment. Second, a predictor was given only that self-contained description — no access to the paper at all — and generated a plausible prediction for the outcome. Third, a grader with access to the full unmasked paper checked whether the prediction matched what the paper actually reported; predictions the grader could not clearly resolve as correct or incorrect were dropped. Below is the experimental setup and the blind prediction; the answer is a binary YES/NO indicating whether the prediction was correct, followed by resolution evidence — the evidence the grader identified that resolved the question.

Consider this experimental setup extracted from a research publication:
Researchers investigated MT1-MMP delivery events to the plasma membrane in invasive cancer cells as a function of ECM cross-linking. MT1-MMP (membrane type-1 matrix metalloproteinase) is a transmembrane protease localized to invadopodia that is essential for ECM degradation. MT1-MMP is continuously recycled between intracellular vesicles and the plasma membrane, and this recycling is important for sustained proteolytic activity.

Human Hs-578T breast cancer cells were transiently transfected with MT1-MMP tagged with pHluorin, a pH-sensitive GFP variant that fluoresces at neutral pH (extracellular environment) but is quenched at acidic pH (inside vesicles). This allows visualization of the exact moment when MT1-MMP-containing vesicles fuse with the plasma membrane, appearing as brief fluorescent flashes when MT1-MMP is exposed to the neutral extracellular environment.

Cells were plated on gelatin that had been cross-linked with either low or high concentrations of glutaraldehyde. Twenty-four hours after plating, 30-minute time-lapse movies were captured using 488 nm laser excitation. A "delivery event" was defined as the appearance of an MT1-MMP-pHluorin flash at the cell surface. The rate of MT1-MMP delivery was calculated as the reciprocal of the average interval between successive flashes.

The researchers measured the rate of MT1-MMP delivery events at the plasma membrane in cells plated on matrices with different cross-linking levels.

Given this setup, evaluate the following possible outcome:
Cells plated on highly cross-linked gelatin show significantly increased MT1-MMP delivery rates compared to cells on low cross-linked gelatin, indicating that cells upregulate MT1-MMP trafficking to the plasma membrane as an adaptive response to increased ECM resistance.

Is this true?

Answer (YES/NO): NO